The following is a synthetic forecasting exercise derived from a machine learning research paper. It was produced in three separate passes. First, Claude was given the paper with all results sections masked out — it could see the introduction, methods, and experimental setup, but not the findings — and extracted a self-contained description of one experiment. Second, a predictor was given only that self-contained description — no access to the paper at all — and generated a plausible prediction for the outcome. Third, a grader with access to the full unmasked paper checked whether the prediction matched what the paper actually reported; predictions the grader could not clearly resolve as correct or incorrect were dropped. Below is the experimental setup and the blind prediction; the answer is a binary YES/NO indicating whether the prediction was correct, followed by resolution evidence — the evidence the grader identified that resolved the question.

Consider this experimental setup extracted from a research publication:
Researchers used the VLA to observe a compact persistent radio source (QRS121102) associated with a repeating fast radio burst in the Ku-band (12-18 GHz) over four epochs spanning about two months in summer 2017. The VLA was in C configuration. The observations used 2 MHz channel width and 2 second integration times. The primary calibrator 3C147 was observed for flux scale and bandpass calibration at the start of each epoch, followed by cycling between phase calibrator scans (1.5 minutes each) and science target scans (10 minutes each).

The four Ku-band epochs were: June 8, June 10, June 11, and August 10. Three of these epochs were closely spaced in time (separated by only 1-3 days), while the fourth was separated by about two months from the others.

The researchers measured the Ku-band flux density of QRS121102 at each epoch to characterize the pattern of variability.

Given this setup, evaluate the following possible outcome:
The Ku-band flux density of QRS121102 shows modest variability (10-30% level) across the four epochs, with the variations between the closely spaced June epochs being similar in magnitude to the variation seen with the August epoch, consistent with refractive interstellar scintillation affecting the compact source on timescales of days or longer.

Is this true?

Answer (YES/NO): NO